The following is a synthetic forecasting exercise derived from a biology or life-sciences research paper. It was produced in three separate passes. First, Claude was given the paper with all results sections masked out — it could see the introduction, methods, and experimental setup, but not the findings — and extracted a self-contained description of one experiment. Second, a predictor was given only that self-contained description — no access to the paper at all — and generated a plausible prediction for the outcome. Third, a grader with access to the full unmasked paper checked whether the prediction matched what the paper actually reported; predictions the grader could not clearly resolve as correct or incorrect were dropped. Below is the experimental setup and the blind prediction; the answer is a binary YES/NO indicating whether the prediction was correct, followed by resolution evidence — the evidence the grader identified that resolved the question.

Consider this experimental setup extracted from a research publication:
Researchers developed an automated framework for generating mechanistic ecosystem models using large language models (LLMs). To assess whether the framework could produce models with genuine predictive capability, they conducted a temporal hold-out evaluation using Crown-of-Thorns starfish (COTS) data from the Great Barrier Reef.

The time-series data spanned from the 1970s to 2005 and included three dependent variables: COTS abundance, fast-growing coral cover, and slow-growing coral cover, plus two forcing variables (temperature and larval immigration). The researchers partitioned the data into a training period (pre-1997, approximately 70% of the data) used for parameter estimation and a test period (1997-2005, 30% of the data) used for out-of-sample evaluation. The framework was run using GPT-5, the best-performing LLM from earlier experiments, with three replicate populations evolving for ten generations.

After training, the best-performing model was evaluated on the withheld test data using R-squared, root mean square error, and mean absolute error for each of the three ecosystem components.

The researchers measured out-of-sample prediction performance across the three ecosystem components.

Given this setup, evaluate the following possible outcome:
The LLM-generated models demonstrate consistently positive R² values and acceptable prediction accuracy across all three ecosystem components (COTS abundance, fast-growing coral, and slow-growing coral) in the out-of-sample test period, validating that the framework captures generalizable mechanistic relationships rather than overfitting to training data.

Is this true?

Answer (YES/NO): YES